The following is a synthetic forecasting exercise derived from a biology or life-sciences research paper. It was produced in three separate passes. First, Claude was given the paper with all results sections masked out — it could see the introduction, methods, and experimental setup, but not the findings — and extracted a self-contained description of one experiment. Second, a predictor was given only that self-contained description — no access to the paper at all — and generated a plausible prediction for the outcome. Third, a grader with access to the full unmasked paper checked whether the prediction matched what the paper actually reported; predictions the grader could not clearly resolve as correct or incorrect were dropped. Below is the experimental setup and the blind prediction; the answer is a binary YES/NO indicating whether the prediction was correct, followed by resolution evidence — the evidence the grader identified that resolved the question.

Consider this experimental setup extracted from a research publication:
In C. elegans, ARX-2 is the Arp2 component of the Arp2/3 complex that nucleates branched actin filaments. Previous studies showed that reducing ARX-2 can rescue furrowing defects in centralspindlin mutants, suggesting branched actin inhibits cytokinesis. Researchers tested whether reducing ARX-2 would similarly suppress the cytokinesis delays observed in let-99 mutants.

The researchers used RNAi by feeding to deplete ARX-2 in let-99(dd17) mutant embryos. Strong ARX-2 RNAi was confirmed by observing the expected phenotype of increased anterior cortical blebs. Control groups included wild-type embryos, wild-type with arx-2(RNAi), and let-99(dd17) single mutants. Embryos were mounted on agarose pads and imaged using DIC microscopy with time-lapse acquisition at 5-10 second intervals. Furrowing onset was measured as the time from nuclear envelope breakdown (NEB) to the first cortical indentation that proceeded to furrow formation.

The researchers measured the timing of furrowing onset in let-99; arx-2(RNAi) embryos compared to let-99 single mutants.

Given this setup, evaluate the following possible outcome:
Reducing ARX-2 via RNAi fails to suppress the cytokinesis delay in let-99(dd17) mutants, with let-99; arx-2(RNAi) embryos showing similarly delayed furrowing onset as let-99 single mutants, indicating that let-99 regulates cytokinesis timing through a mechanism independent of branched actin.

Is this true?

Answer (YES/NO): NO